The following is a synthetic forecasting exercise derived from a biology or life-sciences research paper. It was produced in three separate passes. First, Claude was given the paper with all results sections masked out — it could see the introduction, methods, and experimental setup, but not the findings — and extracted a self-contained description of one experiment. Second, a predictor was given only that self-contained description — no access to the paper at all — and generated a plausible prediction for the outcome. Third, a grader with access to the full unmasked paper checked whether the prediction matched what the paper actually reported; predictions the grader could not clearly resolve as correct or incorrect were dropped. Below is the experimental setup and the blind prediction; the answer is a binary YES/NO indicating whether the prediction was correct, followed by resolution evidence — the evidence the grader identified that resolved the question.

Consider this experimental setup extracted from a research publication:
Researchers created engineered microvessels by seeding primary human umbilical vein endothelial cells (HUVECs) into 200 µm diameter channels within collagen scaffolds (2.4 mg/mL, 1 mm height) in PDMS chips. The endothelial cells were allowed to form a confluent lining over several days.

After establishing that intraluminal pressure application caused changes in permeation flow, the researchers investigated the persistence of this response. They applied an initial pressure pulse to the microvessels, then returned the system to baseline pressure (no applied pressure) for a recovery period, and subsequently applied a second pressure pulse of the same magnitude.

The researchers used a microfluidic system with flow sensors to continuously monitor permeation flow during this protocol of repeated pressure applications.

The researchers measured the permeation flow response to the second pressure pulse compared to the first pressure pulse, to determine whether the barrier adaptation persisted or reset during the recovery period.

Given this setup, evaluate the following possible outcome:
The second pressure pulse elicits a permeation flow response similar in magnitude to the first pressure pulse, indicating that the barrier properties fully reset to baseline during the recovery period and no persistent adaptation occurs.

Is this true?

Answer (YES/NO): NO